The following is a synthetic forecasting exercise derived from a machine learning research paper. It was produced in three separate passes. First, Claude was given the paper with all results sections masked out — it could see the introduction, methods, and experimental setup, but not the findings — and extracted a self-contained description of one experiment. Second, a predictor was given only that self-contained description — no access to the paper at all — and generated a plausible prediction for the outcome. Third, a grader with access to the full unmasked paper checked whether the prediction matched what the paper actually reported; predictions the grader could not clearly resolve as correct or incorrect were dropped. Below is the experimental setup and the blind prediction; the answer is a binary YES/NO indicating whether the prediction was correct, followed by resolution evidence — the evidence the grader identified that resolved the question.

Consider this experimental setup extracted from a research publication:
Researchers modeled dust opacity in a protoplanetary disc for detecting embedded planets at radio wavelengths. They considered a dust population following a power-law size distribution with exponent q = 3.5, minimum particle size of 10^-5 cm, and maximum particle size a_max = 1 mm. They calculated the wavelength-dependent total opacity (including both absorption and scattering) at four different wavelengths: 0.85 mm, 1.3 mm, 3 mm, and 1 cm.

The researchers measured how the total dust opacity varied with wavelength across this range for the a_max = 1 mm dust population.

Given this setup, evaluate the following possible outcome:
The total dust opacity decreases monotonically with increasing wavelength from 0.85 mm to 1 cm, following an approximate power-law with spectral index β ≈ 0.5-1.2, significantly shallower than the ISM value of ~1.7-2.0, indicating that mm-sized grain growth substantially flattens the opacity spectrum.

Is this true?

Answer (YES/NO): NO